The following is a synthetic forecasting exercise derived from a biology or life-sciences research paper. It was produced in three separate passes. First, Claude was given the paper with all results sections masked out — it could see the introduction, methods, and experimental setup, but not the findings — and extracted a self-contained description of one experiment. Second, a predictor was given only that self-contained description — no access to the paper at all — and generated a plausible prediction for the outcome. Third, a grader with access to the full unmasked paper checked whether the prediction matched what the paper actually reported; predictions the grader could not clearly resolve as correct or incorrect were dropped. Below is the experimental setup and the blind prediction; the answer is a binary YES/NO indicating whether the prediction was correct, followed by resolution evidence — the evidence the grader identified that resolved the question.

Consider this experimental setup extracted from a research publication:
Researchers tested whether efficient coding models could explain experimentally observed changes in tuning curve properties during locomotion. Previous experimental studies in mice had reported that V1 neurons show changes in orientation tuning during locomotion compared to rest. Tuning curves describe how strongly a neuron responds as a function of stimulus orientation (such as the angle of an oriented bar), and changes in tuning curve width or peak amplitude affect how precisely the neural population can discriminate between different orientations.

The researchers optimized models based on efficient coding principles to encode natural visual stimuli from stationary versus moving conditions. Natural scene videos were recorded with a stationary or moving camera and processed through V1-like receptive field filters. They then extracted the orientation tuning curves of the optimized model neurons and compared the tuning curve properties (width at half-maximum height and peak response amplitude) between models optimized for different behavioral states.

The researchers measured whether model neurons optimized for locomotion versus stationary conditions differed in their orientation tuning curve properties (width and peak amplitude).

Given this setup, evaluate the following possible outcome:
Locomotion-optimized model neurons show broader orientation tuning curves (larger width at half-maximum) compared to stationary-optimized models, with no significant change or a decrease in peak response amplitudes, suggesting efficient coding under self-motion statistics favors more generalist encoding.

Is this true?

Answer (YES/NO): NO